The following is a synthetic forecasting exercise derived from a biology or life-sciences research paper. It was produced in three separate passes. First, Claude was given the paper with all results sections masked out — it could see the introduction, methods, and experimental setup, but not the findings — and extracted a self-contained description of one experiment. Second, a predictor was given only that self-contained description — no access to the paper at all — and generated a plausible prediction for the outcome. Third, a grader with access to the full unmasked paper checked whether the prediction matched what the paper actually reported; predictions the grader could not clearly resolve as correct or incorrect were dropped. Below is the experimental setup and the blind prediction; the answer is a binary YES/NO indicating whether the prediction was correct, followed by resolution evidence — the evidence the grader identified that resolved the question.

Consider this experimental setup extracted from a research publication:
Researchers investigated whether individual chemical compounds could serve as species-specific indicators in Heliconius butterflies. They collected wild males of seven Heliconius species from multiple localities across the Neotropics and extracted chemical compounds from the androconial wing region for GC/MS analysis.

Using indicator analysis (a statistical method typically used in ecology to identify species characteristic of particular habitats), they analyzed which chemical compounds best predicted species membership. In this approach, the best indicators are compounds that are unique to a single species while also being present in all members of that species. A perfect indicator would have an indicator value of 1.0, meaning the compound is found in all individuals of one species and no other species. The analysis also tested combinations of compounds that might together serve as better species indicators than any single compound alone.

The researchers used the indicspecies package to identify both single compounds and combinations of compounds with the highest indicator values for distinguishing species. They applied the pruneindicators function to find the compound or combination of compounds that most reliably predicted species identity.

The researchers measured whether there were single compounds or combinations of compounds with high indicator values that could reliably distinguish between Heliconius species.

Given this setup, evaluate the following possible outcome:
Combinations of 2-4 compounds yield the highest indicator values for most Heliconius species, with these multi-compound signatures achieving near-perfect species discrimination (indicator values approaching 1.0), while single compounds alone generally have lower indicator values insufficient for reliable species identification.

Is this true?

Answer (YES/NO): NO